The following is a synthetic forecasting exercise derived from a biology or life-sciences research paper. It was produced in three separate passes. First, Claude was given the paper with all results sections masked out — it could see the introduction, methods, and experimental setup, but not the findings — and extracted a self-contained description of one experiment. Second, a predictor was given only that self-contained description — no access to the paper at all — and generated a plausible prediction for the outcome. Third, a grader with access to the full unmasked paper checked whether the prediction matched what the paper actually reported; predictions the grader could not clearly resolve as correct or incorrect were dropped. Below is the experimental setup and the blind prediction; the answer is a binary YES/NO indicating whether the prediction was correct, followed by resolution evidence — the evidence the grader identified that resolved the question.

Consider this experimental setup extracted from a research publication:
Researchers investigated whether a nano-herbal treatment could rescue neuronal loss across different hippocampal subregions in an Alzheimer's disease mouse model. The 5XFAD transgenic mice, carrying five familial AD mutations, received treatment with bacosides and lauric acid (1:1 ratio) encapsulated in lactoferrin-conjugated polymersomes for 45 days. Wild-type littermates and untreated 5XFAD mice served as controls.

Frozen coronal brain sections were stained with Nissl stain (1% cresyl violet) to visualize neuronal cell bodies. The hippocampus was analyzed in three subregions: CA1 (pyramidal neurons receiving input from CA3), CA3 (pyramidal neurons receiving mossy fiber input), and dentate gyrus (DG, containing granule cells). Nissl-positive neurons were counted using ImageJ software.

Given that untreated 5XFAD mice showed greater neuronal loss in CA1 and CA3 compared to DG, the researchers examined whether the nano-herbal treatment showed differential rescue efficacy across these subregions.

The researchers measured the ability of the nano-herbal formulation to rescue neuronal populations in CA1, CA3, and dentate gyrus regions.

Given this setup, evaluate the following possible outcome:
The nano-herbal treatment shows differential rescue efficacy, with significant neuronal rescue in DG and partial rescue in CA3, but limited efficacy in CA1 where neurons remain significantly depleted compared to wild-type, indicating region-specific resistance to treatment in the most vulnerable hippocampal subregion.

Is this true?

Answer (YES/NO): NO